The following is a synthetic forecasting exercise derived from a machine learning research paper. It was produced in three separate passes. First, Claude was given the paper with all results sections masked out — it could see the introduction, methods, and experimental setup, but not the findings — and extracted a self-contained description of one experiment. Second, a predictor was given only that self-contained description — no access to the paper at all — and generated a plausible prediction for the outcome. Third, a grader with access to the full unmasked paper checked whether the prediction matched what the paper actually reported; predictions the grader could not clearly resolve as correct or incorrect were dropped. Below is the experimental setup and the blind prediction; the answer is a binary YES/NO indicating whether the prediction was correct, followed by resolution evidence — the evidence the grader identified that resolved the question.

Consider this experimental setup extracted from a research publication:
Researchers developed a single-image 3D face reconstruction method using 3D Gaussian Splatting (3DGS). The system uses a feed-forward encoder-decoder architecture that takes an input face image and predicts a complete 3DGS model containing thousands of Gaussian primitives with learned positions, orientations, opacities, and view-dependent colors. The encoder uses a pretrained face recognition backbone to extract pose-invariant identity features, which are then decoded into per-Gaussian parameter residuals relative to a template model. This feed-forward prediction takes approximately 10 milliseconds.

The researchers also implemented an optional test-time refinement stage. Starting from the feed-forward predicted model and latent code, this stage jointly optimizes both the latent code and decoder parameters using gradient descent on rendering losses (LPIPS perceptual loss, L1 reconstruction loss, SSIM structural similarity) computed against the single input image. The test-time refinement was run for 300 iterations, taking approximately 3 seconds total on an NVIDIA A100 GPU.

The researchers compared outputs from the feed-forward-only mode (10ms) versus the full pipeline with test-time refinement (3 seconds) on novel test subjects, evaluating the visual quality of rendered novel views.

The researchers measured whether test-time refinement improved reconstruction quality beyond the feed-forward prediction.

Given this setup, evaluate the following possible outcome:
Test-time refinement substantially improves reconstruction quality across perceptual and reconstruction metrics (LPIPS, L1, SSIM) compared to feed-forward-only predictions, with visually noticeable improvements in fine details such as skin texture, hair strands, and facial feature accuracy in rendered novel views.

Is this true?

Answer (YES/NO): YES